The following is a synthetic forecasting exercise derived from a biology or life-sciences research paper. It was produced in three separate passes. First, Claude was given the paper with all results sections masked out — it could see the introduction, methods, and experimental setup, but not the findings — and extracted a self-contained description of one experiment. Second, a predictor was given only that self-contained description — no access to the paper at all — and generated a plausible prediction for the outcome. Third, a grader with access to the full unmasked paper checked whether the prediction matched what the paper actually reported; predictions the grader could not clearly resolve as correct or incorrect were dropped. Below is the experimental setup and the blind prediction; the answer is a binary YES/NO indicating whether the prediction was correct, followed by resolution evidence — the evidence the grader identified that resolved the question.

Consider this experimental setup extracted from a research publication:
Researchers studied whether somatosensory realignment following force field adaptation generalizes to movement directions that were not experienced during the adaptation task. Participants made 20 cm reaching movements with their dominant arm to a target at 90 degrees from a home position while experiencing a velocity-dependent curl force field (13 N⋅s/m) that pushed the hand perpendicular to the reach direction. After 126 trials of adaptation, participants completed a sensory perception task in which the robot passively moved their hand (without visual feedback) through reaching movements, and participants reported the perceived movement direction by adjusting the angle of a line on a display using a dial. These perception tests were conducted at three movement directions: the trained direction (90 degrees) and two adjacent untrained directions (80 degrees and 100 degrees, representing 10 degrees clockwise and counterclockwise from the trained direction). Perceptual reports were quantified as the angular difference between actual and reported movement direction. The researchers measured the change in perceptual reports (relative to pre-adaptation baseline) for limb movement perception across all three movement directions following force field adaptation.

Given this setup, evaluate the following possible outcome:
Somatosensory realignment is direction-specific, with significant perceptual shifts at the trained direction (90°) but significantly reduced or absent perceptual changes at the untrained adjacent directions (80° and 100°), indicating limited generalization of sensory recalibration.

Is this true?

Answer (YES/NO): YES